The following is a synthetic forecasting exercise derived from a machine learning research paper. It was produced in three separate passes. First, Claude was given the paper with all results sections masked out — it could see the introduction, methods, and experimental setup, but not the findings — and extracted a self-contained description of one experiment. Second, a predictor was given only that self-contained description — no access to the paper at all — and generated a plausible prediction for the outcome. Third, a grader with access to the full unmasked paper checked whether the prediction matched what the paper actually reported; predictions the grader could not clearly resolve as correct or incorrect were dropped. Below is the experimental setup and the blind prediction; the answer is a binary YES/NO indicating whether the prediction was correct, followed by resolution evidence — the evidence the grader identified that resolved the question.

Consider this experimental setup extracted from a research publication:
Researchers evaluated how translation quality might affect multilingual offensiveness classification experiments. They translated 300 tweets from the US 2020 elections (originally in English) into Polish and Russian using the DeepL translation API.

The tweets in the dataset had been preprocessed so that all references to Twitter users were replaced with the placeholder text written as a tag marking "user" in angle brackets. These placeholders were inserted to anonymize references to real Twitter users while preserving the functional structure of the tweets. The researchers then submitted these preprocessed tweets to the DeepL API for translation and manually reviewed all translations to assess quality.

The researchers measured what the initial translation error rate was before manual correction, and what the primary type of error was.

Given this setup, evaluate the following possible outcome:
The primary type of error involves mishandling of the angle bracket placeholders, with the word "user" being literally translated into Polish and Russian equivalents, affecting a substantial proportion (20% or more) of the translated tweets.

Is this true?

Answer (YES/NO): NO